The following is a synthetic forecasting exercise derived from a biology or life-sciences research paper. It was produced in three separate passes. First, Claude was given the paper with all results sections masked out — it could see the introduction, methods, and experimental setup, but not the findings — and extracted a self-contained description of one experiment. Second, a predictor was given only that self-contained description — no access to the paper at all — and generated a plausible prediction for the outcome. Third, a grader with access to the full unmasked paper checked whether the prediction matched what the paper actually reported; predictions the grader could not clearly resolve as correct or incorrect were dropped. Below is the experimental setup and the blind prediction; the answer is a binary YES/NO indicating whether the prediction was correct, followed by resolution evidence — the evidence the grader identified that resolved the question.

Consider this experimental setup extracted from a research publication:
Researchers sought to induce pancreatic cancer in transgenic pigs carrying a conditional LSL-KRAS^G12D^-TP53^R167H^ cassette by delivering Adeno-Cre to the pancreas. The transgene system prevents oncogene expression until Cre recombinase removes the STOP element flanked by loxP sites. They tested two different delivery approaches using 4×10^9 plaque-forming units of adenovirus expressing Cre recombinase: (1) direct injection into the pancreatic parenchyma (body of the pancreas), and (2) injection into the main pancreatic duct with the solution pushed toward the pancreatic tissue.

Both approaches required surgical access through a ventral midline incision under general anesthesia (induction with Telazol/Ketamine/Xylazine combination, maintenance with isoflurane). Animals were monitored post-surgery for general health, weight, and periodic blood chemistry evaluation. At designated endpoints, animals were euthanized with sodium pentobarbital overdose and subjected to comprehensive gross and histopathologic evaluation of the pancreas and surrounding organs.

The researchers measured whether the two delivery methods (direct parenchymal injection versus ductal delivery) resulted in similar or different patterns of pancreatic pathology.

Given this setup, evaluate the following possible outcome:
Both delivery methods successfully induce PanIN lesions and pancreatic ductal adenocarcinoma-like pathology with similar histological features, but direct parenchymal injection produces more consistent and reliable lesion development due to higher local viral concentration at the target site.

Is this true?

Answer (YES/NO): NO